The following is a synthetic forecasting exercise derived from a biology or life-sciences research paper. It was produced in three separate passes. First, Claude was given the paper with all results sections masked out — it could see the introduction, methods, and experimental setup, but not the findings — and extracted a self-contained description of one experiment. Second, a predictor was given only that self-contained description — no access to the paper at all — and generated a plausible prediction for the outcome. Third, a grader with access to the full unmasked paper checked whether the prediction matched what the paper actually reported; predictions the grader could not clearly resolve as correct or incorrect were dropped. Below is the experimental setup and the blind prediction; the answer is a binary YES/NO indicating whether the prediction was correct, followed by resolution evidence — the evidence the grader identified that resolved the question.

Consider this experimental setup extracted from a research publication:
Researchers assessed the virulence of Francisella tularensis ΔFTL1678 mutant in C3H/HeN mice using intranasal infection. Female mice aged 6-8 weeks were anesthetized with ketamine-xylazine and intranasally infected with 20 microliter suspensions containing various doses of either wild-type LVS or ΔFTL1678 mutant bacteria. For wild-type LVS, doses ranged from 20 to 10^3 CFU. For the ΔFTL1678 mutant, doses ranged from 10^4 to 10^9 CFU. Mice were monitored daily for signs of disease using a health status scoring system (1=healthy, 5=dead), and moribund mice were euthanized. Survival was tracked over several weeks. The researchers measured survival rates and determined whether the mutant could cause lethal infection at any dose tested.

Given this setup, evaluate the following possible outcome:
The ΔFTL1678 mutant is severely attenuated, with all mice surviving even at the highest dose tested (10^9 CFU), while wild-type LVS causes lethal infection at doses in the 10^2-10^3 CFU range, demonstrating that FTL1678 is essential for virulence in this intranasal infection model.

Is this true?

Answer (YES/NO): YES